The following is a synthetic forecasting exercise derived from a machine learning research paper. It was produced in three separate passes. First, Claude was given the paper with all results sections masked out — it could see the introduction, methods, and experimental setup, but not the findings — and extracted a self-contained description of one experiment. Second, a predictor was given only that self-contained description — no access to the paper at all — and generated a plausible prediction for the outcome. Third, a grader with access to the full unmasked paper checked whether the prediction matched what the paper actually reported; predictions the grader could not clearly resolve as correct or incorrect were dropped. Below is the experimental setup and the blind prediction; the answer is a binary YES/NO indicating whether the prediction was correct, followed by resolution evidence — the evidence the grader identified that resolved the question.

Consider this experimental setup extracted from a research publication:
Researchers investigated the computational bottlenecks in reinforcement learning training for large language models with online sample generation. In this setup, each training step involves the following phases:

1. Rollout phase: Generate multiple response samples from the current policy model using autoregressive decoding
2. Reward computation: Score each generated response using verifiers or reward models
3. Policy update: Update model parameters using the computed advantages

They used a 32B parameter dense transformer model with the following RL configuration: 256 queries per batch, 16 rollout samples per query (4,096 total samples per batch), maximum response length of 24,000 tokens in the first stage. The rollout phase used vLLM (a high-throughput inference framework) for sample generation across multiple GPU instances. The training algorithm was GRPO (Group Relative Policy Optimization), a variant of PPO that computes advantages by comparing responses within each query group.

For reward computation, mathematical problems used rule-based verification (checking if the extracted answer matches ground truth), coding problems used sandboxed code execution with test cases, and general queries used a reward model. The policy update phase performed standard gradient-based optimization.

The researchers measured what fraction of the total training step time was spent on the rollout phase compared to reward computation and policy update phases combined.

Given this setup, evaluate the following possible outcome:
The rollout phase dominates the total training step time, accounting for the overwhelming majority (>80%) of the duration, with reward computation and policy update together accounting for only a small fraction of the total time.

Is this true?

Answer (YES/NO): NO